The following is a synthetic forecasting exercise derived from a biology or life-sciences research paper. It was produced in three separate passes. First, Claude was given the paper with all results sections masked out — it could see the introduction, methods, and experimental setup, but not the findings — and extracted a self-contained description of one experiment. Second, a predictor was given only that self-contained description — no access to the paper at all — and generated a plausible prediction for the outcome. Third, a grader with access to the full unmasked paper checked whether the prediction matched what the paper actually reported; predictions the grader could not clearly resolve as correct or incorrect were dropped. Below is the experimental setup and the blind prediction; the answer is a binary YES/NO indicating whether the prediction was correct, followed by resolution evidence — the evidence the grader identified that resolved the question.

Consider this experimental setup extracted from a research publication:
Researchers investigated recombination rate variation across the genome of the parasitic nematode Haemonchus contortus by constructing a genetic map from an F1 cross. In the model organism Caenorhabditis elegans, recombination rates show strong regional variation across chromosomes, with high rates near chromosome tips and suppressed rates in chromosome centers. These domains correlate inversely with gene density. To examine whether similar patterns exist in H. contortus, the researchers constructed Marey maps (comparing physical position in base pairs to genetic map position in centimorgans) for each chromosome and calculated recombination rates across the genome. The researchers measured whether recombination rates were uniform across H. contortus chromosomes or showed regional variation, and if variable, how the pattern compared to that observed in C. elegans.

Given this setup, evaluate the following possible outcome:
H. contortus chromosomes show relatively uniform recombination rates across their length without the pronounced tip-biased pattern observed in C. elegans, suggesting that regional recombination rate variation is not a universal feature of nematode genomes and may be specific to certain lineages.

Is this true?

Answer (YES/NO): NO